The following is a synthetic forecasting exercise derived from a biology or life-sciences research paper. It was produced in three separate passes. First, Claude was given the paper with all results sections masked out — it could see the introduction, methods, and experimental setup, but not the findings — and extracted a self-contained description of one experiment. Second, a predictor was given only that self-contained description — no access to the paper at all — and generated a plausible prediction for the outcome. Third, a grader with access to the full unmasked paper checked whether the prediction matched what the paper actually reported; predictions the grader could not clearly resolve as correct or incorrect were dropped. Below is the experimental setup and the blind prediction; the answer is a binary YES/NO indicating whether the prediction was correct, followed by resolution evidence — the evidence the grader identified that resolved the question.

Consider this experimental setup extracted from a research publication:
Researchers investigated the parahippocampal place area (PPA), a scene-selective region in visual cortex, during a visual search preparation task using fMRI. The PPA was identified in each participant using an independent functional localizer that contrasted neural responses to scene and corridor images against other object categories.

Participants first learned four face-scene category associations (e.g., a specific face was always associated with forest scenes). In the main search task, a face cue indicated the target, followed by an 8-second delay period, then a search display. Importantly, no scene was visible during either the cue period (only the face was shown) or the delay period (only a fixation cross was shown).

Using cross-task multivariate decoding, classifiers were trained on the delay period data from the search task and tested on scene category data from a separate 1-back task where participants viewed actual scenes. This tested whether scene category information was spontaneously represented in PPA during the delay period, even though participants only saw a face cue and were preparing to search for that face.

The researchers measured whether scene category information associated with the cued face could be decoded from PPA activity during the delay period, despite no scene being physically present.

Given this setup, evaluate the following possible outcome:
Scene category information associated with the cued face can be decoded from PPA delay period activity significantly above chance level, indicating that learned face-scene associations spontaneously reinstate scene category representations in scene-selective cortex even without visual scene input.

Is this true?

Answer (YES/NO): YES